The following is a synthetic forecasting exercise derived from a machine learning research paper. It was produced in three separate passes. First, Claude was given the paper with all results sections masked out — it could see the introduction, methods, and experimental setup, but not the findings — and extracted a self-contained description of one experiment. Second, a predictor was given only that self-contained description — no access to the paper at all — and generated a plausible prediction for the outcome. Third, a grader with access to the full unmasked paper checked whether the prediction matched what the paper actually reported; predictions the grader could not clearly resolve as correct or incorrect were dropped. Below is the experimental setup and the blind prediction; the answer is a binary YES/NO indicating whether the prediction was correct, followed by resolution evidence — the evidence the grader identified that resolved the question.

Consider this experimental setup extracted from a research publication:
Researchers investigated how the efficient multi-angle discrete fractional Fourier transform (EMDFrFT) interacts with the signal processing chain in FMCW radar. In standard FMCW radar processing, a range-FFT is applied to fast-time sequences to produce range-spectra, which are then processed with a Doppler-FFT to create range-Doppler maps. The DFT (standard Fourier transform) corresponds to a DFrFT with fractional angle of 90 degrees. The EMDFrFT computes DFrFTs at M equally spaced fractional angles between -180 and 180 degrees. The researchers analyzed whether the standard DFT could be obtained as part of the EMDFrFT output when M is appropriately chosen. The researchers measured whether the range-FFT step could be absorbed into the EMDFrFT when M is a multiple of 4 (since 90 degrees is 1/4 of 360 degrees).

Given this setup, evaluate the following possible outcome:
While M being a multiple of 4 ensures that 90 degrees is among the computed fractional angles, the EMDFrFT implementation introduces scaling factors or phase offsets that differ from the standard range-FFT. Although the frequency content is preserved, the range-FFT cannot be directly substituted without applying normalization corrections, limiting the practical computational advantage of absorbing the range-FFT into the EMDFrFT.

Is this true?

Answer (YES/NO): NO